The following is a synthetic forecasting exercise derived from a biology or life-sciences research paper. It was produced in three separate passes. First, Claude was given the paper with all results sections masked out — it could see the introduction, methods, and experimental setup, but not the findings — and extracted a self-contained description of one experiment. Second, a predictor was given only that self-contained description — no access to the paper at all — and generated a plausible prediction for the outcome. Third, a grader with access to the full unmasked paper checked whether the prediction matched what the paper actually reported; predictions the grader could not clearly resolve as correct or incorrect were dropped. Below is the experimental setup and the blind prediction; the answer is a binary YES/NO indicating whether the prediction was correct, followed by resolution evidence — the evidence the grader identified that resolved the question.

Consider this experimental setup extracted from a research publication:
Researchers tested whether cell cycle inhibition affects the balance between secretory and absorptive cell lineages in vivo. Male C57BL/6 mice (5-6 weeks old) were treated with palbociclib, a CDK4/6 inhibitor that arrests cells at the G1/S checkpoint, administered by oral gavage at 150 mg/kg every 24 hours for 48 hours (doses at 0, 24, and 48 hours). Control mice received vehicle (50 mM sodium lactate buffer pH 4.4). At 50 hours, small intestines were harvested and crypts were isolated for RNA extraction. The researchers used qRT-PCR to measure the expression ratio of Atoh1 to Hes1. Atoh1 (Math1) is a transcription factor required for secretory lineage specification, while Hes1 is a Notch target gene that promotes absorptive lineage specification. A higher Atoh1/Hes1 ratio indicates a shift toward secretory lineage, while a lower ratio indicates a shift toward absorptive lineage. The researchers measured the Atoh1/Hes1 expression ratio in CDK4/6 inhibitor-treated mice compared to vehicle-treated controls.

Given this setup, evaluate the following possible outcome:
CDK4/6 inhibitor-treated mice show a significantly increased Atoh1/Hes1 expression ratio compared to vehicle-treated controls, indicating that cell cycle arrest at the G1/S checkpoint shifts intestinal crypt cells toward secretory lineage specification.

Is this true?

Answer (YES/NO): YES